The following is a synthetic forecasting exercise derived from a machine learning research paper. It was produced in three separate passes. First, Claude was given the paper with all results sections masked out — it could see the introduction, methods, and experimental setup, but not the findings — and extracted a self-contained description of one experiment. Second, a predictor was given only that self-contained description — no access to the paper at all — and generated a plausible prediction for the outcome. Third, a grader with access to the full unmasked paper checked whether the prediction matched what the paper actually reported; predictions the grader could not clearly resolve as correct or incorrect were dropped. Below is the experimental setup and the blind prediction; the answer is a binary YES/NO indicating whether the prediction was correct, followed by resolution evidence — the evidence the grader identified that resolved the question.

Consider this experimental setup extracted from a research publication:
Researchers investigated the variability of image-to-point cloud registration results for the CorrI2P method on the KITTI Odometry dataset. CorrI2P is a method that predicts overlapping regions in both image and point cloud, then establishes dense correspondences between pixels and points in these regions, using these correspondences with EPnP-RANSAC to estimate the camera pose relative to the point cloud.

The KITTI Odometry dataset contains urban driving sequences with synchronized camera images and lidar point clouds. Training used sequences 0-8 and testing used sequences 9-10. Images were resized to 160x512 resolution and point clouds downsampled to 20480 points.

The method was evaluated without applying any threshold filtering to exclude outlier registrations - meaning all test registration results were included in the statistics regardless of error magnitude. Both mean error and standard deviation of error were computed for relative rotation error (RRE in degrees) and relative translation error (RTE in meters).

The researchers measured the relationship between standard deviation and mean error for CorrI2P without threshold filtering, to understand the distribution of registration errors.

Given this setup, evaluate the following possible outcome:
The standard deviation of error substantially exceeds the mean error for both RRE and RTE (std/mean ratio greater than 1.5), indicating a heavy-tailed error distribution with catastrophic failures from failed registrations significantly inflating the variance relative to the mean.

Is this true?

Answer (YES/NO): YES